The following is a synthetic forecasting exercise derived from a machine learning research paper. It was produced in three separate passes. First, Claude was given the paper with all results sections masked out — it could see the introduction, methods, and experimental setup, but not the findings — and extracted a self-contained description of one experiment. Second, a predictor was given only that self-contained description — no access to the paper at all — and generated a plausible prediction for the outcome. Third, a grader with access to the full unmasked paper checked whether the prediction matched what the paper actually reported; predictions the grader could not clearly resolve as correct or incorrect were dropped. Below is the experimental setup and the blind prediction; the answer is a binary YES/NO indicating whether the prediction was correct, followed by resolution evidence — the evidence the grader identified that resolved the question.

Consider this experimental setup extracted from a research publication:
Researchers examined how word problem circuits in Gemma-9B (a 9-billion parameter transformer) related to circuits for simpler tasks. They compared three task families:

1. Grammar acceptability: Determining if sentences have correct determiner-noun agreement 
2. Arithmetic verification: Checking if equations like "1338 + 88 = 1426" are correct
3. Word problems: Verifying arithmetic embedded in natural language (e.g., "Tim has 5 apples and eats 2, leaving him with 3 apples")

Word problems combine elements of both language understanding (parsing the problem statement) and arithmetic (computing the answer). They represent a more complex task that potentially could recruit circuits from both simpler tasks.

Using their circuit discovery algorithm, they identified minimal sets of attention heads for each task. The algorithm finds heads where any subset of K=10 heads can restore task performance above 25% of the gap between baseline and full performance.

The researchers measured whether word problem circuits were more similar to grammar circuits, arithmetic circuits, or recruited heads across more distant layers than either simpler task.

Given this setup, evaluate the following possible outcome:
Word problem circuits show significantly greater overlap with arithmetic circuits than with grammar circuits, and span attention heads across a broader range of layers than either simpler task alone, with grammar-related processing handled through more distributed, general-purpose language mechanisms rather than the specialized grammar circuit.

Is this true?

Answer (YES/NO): NO